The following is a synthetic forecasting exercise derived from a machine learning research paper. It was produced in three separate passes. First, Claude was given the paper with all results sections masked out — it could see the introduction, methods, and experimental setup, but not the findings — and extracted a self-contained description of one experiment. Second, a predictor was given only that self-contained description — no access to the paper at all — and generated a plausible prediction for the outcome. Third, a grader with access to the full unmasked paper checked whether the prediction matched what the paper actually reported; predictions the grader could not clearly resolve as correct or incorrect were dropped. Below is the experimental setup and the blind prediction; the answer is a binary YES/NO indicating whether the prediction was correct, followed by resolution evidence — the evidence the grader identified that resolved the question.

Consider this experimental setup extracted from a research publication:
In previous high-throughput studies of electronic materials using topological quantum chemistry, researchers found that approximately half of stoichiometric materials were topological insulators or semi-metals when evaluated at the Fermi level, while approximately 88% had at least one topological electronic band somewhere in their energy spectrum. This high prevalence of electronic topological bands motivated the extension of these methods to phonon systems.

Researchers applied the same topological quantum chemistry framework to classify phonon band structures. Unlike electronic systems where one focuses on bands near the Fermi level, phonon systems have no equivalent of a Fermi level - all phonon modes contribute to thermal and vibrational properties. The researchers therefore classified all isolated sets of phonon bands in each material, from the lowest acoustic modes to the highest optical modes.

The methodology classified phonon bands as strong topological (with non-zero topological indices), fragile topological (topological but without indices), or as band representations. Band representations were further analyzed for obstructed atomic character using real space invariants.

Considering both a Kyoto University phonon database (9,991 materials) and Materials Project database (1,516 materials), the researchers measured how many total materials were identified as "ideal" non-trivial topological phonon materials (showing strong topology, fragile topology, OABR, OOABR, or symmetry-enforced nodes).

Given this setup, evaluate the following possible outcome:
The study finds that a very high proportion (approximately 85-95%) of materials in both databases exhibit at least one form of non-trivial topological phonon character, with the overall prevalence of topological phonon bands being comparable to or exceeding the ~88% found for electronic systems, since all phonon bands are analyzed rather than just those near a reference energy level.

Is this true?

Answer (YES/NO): NO